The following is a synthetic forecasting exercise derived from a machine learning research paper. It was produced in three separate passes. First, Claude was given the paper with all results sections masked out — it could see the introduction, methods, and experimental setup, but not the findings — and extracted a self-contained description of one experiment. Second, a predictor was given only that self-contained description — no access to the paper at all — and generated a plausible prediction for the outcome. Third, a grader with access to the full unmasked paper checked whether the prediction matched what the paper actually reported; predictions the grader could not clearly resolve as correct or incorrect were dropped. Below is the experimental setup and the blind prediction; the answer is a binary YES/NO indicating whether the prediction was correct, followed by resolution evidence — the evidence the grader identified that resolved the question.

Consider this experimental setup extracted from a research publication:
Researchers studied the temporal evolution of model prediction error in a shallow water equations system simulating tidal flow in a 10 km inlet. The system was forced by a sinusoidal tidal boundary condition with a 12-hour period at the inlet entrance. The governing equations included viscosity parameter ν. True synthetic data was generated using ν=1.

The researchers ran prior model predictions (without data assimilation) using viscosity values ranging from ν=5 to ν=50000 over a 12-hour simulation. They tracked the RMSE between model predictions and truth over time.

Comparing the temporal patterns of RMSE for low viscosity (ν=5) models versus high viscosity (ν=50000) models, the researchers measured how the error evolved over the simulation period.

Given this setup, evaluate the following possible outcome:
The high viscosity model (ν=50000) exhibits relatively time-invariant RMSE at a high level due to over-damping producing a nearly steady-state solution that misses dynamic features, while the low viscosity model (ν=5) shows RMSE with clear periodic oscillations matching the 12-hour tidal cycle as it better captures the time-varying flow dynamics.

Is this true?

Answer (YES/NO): NO